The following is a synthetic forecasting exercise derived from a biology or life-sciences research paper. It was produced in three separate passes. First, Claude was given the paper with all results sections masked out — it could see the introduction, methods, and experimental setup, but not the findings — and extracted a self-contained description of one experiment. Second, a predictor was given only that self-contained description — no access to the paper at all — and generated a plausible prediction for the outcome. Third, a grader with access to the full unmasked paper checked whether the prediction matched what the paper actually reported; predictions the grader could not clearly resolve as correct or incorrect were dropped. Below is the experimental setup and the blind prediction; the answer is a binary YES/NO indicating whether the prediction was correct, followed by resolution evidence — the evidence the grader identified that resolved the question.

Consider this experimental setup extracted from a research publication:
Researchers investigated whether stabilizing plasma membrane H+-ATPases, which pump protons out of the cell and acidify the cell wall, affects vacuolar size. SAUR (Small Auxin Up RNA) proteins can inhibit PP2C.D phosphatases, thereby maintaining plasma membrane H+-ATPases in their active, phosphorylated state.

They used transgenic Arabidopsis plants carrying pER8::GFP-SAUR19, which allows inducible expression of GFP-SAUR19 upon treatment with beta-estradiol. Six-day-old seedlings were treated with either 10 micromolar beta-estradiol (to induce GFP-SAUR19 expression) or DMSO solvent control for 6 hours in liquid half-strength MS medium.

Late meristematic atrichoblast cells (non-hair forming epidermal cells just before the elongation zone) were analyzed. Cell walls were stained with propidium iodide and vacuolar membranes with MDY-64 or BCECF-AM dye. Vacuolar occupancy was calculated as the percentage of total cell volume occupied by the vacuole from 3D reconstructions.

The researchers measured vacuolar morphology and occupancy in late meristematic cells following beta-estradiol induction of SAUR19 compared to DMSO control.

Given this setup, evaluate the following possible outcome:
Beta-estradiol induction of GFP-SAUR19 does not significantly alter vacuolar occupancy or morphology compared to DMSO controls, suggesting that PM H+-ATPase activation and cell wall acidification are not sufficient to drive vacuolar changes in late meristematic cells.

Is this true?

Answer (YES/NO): NO